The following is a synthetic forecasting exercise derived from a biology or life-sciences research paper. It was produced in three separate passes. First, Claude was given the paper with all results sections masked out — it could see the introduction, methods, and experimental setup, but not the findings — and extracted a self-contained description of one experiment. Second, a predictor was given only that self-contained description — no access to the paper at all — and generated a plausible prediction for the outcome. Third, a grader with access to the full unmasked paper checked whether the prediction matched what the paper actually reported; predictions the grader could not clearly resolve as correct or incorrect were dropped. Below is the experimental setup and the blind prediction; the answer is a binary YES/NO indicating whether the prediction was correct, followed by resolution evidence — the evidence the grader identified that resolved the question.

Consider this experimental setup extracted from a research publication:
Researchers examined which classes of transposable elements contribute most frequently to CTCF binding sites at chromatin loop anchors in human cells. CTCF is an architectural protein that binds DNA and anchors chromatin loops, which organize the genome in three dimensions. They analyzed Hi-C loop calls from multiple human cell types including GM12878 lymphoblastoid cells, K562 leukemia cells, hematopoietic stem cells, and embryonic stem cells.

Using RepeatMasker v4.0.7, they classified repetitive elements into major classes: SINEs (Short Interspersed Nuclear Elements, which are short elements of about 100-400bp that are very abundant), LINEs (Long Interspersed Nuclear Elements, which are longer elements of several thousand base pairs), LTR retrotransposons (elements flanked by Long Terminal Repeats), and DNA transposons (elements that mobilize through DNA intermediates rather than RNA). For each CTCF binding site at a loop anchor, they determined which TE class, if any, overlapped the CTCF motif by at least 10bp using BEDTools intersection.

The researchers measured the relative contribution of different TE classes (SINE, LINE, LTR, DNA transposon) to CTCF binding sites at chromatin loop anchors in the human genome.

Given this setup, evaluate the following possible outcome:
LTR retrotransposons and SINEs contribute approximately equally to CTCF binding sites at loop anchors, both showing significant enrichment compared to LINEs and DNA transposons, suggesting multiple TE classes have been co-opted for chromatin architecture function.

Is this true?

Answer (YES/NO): NO